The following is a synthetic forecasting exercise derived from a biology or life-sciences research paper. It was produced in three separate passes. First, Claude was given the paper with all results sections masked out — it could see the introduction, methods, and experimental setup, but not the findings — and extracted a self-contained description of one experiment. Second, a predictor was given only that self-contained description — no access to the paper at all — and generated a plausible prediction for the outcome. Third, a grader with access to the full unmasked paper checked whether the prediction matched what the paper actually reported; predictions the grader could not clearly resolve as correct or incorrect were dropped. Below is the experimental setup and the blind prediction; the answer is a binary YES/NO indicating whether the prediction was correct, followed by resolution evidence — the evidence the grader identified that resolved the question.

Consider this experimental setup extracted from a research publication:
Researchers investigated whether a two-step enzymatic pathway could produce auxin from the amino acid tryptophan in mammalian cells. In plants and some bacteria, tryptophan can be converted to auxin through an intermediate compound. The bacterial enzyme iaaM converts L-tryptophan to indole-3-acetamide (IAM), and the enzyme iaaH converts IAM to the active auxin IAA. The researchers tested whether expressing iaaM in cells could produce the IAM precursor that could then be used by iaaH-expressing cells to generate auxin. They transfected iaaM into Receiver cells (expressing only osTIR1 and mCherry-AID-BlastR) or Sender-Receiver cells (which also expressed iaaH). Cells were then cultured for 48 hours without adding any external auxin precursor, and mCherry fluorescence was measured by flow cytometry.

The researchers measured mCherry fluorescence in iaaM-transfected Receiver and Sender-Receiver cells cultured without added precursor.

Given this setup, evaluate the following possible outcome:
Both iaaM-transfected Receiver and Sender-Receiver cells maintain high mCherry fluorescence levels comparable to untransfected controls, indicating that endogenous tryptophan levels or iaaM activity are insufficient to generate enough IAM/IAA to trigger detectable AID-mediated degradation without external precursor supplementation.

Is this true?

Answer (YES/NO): NO